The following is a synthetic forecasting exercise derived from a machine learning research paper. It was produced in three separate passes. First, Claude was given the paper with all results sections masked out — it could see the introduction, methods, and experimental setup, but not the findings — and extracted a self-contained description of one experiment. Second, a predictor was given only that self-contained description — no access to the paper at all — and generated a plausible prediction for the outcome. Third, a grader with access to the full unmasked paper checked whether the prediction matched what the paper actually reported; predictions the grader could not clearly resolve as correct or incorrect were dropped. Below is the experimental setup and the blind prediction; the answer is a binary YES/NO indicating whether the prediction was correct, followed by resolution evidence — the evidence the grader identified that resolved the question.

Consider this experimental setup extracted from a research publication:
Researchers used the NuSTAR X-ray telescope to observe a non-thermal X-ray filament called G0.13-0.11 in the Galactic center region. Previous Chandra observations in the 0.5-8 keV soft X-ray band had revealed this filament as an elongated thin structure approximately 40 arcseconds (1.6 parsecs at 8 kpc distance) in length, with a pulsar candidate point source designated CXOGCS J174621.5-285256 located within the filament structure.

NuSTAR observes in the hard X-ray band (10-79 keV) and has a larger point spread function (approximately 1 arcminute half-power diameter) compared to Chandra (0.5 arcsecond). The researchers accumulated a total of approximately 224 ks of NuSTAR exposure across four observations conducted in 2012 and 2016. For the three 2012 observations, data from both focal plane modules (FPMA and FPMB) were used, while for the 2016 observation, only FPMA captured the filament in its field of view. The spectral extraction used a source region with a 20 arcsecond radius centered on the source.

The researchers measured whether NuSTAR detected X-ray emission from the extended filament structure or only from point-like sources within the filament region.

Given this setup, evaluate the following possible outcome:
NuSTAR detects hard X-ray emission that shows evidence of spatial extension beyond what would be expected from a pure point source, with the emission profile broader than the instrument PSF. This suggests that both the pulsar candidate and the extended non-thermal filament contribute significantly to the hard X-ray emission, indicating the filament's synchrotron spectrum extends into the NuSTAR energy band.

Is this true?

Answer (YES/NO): NO